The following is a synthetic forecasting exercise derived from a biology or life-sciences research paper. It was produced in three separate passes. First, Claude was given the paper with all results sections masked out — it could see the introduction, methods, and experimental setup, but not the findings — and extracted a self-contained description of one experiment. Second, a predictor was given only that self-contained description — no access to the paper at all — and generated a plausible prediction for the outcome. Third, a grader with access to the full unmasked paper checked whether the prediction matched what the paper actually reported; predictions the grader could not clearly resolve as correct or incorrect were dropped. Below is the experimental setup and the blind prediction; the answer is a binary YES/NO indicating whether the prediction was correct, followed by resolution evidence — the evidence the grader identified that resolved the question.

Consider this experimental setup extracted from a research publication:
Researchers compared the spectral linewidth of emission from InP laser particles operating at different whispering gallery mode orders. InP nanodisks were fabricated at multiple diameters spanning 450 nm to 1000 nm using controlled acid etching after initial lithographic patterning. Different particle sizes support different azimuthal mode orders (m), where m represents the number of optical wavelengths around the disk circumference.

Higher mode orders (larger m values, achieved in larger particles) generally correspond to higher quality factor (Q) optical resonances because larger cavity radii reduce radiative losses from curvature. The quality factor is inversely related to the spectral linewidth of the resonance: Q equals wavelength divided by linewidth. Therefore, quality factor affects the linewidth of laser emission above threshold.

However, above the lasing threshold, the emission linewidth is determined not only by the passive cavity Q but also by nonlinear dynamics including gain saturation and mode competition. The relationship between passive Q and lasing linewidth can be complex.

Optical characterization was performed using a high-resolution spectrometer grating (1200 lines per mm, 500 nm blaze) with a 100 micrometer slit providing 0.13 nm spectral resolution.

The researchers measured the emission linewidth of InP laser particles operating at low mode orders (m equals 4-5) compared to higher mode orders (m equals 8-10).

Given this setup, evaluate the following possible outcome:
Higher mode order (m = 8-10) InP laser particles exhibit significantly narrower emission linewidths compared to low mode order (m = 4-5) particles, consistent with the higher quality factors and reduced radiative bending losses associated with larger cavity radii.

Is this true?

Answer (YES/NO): YES